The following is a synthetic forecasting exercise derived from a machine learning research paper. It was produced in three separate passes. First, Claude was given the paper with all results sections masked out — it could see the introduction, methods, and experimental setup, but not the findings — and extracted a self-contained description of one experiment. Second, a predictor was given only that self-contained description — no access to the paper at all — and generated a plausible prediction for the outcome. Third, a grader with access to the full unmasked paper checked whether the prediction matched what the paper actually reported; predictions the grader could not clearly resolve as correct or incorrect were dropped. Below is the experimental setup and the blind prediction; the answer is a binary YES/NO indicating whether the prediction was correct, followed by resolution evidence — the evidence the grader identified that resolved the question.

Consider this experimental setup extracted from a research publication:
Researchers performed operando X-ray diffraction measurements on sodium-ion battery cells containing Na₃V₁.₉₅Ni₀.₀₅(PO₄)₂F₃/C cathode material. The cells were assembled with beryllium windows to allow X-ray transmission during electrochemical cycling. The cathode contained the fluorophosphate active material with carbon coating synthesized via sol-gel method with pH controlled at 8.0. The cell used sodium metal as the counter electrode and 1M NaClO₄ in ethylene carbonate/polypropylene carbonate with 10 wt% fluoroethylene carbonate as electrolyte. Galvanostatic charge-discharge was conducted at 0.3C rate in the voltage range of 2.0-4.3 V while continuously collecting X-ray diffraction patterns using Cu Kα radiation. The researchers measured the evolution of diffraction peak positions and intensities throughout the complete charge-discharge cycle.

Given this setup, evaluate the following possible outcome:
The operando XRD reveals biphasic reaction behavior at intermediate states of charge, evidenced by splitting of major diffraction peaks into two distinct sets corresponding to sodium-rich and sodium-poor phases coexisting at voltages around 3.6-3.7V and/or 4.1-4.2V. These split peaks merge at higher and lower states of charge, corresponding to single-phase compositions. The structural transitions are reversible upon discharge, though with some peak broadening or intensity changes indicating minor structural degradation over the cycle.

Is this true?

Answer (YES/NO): NO